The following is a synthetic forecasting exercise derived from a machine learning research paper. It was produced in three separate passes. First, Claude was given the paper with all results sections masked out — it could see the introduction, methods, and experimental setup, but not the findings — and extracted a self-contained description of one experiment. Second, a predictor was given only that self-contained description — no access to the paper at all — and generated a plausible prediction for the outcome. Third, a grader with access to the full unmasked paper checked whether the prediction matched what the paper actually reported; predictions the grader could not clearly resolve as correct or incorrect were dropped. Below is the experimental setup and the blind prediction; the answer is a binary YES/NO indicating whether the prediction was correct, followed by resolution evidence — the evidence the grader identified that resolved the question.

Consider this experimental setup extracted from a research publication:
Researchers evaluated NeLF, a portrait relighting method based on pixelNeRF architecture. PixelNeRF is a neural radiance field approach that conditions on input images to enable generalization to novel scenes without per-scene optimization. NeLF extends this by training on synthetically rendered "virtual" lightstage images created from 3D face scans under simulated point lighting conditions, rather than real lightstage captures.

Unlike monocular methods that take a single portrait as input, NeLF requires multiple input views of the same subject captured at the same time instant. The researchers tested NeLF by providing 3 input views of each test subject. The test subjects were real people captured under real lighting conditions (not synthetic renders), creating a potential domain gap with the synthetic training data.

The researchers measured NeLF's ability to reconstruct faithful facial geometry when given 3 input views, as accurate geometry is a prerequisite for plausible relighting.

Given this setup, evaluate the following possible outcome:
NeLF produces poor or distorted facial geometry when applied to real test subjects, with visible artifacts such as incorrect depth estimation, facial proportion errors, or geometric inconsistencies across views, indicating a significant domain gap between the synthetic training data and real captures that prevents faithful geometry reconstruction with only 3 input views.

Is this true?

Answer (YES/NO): YES